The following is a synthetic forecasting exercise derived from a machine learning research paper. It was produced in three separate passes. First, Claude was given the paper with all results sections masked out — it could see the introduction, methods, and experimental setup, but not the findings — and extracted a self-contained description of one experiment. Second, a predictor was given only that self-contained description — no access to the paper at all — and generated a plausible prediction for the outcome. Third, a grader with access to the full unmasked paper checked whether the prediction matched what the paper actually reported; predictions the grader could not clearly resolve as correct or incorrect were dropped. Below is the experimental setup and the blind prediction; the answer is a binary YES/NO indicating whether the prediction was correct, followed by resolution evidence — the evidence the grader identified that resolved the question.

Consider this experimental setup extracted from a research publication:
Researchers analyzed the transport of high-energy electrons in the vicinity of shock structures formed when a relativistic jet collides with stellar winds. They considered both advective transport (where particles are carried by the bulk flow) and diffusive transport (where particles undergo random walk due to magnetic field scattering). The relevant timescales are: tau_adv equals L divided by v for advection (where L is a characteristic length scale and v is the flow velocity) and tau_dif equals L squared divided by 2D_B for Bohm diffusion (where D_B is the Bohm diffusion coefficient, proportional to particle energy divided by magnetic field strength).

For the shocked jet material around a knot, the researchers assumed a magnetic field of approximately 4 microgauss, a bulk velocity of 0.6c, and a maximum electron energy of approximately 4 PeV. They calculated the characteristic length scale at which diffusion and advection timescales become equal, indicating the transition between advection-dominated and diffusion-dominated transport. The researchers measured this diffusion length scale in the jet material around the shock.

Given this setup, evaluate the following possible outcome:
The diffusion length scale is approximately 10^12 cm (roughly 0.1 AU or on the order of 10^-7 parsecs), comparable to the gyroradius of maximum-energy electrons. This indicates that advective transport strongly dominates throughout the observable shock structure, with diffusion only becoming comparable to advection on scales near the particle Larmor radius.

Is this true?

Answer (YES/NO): NO